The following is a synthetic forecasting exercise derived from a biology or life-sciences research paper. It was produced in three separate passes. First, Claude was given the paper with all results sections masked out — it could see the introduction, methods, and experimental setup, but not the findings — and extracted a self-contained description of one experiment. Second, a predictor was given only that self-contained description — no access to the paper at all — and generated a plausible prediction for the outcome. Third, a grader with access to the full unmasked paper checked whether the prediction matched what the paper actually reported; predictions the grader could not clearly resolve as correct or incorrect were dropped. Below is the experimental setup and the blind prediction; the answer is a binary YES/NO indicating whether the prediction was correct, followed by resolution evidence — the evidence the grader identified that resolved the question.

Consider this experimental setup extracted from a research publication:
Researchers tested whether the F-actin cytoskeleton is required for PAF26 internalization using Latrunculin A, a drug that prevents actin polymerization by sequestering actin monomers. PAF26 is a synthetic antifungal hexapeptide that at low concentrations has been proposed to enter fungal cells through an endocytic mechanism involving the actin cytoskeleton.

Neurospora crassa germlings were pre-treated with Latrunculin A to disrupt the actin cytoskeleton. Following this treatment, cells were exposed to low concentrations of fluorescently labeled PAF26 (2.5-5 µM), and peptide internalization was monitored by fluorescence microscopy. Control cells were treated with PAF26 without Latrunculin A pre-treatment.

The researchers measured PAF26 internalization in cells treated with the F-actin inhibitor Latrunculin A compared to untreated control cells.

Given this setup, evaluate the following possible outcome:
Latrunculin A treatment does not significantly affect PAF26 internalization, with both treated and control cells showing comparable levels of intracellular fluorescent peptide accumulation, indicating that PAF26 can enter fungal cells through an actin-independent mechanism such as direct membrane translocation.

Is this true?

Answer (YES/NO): NO